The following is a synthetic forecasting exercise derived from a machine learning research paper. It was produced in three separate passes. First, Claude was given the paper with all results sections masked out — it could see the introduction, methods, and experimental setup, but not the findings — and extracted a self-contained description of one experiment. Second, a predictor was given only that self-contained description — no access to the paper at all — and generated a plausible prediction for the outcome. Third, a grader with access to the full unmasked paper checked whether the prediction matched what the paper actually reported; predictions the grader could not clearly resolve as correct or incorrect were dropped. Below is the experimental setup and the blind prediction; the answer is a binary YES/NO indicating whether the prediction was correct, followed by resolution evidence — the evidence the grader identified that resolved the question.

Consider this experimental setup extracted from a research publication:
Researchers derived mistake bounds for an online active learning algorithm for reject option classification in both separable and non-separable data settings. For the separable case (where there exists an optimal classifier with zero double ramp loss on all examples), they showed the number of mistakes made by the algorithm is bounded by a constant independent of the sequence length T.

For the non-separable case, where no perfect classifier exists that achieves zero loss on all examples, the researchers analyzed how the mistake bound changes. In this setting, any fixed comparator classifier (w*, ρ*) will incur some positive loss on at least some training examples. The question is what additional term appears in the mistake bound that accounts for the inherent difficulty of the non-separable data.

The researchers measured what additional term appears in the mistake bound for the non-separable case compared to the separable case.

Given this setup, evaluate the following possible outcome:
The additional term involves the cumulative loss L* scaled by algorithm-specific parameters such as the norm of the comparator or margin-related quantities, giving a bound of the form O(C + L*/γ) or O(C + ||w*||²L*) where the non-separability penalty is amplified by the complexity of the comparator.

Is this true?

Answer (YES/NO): NO